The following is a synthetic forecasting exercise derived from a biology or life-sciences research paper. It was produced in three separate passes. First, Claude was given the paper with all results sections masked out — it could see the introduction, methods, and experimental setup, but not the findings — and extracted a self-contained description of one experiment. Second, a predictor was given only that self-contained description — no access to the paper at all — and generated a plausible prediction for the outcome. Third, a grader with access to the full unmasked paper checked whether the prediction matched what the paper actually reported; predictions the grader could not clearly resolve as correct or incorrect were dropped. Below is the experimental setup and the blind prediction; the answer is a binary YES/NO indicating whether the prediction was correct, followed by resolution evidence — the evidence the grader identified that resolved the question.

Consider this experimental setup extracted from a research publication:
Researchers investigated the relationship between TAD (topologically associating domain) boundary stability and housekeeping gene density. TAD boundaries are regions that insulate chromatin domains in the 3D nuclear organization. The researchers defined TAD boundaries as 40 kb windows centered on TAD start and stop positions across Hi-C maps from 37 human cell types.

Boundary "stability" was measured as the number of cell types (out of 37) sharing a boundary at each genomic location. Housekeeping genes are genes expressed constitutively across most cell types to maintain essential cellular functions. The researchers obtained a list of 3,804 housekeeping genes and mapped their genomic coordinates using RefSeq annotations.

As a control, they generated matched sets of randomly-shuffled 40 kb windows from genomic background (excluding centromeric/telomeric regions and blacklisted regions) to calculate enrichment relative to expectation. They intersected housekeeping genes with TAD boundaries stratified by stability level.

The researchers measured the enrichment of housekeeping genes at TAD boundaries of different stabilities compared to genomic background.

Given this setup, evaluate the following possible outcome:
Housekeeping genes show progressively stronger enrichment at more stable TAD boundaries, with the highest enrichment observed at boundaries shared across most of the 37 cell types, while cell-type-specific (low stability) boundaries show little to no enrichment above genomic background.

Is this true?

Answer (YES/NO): NO